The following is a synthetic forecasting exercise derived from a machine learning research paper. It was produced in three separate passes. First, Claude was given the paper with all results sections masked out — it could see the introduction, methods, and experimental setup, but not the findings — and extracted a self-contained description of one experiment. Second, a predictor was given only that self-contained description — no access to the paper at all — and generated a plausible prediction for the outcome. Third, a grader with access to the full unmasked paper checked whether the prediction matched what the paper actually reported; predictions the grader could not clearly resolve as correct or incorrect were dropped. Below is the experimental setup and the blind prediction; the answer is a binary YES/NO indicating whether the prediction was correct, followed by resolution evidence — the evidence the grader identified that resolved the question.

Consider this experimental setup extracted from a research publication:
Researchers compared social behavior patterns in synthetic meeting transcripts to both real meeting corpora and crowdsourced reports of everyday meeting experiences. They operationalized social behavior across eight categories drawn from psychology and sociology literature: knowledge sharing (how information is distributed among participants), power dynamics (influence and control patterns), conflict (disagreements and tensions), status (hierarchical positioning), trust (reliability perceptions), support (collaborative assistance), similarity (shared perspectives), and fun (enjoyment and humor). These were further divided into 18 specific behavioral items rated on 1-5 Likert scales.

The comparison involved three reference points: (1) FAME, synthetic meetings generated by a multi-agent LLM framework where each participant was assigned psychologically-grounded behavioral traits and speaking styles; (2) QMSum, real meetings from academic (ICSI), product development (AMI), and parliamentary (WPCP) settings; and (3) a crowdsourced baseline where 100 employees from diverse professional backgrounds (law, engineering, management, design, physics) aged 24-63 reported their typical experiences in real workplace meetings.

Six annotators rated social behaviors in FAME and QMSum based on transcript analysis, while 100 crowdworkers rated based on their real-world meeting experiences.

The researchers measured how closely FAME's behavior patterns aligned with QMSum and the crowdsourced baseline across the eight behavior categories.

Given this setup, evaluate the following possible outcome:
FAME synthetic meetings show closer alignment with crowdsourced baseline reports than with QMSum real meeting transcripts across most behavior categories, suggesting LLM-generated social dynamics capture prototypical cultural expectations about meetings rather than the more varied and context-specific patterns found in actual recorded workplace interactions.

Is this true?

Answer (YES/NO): NO